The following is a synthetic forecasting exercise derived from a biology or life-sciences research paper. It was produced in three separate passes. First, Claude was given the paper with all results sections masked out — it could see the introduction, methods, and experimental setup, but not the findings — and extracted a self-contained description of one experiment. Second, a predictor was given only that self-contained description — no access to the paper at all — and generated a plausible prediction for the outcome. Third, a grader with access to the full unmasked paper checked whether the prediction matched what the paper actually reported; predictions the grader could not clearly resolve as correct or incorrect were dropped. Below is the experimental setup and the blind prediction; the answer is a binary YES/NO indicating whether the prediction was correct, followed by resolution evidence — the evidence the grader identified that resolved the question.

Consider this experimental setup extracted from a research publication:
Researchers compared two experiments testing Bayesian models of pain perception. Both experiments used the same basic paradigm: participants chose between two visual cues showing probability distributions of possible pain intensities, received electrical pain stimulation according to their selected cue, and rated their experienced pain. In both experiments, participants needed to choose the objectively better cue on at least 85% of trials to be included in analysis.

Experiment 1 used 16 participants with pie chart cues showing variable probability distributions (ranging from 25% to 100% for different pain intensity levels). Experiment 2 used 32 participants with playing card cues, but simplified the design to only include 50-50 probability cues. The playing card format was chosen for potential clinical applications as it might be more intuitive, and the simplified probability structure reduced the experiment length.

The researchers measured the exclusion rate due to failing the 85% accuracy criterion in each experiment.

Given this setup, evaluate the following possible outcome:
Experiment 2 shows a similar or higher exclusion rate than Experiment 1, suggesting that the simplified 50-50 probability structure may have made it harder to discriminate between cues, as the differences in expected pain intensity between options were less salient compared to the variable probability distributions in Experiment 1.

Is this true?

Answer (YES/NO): YES